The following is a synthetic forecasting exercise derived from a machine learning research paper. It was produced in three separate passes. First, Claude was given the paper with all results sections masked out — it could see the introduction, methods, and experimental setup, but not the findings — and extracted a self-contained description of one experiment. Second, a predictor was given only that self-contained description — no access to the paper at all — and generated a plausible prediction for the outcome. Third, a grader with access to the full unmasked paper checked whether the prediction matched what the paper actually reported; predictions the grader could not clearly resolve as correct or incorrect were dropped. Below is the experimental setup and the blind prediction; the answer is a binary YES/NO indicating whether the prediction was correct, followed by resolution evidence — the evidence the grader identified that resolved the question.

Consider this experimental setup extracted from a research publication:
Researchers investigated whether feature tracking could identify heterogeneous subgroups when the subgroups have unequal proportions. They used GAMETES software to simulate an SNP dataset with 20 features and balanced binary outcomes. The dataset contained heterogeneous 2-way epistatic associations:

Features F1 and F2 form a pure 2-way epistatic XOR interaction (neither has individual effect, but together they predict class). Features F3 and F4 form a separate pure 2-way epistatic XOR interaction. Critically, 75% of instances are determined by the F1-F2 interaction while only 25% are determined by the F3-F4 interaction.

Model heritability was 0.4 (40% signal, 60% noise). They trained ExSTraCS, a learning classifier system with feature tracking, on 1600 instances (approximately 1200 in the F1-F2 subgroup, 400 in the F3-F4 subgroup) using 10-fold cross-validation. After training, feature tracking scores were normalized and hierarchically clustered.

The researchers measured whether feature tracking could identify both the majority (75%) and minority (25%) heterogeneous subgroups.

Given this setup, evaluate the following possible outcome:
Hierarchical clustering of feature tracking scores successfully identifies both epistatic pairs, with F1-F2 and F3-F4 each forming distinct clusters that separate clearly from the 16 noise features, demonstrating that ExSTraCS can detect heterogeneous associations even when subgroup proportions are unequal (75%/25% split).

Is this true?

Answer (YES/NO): NO